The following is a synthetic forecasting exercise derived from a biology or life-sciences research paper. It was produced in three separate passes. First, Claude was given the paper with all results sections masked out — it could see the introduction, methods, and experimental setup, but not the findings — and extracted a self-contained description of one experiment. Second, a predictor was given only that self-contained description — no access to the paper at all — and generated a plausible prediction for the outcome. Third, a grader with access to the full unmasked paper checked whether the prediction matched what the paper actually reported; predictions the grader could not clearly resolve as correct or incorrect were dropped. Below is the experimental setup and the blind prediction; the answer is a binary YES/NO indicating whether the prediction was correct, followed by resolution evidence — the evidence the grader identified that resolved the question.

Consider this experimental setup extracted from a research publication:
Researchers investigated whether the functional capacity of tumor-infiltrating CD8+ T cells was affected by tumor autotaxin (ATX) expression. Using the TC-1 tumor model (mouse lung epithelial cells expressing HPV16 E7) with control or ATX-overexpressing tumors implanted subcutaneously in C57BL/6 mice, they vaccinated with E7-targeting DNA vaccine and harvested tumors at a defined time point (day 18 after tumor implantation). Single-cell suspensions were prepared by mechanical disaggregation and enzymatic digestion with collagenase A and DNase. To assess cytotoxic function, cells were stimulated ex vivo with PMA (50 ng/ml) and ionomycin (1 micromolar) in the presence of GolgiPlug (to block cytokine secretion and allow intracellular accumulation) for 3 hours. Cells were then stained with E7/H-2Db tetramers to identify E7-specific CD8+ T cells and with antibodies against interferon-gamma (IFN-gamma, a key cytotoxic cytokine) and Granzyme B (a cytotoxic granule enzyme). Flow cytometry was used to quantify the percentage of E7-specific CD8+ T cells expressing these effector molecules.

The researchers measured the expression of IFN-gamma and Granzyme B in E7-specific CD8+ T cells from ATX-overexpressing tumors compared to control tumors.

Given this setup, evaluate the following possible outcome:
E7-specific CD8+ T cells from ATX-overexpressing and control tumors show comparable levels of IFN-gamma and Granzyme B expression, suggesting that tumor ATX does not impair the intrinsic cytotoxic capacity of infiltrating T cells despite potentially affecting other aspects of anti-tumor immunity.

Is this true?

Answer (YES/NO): YES